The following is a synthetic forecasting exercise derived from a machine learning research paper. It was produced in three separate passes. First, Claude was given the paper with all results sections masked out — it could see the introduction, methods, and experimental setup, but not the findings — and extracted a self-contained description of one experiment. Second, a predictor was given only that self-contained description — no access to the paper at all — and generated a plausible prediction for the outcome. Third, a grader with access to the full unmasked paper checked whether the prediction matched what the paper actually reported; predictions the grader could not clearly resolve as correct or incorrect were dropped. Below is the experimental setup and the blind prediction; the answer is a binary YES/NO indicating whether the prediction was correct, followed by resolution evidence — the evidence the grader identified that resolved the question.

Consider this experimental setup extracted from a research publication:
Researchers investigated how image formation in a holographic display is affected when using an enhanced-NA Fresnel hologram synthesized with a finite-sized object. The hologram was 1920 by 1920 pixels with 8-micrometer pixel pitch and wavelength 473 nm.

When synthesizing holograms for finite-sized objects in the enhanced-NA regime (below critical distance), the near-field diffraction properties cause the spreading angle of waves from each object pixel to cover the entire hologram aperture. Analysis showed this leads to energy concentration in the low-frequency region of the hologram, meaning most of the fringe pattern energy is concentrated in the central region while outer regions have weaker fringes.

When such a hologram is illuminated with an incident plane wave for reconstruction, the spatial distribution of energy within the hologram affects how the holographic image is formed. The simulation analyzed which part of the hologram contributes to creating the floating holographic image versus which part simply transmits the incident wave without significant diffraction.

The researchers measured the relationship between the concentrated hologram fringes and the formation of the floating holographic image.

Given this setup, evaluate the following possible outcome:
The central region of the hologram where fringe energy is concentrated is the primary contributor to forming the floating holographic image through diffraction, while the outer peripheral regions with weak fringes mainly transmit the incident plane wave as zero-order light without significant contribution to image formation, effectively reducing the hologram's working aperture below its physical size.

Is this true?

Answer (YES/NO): NO